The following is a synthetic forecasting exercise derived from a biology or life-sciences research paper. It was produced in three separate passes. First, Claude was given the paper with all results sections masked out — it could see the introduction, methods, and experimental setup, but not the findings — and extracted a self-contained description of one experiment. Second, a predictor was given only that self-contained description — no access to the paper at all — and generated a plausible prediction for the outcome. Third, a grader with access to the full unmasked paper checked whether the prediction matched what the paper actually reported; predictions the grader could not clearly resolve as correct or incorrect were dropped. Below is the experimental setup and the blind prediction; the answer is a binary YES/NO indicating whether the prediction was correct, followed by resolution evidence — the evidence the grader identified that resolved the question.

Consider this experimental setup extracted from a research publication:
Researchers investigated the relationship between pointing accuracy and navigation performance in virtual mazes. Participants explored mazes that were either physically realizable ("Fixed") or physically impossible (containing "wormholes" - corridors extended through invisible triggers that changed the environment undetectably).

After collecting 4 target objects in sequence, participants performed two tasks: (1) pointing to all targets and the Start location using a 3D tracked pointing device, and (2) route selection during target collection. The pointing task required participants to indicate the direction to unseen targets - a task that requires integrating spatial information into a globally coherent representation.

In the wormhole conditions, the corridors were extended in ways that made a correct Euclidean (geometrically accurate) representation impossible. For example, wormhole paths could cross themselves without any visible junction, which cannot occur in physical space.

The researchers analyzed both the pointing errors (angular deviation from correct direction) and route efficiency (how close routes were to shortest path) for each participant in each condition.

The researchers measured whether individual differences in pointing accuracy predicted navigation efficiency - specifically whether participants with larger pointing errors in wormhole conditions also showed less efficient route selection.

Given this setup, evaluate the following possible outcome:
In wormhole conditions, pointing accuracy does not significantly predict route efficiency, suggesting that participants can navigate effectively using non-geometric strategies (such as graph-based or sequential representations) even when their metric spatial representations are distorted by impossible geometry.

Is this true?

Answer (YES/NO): YES